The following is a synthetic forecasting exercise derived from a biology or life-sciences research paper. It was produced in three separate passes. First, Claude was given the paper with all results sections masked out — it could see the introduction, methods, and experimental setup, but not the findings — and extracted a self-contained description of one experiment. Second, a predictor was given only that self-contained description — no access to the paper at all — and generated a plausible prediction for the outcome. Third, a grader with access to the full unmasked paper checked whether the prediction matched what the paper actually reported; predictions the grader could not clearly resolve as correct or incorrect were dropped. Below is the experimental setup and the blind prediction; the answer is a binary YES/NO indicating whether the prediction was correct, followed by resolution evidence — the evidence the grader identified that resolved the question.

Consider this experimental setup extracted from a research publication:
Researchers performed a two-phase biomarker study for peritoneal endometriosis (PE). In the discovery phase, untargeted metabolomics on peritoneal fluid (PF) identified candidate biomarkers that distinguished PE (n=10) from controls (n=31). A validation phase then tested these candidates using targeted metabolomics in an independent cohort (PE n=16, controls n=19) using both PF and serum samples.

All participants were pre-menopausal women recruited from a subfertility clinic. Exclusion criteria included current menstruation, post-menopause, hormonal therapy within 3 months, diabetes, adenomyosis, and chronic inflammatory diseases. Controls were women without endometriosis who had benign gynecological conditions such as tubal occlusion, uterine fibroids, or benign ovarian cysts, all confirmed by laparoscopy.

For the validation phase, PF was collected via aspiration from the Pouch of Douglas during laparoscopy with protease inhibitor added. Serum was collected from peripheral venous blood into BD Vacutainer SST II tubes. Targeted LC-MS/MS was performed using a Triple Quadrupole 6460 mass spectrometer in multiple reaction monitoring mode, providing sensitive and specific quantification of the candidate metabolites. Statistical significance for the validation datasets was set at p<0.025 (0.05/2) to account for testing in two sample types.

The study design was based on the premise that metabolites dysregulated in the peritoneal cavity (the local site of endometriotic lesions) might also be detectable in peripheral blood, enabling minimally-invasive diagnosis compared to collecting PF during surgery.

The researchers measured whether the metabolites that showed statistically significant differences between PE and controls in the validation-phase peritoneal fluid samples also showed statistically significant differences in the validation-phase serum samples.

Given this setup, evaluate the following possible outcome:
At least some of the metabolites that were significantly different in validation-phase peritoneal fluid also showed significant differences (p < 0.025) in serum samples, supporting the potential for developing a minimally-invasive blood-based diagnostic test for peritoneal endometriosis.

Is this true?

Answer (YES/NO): YES